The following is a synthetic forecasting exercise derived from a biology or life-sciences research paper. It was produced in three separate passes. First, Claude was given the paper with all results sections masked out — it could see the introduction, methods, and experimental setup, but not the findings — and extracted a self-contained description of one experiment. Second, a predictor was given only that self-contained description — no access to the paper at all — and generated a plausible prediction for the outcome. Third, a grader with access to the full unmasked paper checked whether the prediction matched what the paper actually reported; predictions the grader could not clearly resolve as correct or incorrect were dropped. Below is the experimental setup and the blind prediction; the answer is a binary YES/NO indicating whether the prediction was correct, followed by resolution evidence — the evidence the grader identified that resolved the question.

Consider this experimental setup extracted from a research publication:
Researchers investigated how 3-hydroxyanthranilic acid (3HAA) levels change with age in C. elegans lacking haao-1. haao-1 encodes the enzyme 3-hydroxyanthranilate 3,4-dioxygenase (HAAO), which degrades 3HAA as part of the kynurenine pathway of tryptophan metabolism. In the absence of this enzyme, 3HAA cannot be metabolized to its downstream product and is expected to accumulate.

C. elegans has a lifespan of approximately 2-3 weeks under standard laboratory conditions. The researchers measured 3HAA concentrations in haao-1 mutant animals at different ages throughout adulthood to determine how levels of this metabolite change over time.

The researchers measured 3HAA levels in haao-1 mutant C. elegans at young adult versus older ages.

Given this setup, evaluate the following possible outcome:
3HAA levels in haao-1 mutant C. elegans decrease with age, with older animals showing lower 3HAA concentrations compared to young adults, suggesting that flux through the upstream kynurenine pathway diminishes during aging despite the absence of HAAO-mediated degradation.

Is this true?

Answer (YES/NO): NO